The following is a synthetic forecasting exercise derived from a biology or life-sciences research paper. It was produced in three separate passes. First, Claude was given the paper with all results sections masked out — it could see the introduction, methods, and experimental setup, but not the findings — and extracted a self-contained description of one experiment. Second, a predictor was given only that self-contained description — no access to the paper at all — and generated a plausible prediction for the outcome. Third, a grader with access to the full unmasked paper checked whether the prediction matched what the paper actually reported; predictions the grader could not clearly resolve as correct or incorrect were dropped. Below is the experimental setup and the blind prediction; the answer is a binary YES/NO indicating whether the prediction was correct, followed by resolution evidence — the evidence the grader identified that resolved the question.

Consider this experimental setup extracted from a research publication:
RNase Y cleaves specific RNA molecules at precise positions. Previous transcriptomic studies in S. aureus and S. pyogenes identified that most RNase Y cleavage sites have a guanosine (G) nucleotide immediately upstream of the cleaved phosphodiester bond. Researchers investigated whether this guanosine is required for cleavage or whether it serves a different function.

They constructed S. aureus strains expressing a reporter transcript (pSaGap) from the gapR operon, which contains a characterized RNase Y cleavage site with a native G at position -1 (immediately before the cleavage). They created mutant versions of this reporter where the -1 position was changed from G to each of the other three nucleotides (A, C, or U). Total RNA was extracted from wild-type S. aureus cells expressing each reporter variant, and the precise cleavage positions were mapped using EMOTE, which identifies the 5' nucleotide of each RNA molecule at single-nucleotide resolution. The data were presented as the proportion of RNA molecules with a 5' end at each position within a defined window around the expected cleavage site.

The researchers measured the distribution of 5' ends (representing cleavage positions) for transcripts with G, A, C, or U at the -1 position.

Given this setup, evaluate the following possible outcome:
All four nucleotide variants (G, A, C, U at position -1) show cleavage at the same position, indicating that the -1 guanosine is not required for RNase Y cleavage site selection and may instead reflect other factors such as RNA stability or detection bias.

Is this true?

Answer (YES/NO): NO